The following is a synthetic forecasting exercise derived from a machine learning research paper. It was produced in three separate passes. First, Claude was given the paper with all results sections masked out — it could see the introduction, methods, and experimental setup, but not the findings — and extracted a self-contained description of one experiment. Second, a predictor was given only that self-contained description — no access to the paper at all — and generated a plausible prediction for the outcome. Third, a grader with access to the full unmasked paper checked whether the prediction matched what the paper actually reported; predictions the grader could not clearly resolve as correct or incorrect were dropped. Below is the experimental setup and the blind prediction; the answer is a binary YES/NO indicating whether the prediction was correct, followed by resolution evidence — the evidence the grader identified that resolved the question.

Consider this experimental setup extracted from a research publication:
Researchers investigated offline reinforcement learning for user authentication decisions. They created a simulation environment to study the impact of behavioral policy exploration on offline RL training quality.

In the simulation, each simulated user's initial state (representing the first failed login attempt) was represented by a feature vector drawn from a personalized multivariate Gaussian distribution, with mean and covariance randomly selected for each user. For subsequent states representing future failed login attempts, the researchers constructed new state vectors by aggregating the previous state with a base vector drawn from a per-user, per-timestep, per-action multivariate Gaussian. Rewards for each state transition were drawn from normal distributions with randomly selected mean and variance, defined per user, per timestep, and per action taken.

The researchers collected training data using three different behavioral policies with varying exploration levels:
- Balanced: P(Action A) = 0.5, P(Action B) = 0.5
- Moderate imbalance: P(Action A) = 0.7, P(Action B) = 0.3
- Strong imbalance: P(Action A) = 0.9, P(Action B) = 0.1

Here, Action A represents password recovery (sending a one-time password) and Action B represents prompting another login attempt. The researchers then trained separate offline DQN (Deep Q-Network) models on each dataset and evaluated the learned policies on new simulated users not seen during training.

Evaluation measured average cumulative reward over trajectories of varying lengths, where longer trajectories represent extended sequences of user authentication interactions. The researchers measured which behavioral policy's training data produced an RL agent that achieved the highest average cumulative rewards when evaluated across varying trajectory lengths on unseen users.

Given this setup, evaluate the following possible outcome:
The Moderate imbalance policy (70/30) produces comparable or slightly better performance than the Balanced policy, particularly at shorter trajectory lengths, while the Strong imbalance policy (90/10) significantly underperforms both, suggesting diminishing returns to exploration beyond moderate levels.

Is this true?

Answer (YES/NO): NO